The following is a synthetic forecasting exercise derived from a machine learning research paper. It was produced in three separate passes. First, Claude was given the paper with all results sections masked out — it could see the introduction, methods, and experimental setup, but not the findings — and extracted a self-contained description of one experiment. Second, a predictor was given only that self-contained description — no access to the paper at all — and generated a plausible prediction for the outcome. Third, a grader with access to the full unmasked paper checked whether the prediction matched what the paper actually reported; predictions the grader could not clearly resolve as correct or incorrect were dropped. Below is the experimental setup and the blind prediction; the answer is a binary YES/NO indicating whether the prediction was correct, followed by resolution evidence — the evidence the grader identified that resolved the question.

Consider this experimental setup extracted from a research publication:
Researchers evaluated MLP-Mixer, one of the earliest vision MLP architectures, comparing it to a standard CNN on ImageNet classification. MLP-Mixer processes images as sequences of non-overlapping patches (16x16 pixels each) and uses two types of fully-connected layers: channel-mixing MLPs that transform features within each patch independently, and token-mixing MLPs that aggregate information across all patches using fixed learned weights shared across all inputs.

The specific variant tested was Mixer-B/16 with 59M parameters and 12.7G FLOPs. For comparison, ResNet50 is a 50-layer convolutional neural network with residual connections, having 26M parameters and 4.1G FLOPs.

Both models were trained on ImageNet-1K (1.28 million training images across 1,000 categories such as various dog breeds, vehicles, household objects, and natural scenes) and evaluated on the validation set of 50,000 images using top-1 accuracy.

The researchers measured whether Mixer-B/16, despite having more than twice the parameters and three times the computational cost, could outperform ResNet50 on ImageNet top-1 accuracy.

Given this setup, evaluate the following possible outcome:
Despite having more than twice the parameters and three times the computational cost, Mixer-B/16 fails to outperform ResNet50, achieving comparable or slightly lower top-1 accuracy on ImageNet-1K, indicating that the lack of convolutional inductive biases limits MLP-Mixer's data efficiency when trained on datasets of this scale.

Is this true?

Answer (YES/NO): YES